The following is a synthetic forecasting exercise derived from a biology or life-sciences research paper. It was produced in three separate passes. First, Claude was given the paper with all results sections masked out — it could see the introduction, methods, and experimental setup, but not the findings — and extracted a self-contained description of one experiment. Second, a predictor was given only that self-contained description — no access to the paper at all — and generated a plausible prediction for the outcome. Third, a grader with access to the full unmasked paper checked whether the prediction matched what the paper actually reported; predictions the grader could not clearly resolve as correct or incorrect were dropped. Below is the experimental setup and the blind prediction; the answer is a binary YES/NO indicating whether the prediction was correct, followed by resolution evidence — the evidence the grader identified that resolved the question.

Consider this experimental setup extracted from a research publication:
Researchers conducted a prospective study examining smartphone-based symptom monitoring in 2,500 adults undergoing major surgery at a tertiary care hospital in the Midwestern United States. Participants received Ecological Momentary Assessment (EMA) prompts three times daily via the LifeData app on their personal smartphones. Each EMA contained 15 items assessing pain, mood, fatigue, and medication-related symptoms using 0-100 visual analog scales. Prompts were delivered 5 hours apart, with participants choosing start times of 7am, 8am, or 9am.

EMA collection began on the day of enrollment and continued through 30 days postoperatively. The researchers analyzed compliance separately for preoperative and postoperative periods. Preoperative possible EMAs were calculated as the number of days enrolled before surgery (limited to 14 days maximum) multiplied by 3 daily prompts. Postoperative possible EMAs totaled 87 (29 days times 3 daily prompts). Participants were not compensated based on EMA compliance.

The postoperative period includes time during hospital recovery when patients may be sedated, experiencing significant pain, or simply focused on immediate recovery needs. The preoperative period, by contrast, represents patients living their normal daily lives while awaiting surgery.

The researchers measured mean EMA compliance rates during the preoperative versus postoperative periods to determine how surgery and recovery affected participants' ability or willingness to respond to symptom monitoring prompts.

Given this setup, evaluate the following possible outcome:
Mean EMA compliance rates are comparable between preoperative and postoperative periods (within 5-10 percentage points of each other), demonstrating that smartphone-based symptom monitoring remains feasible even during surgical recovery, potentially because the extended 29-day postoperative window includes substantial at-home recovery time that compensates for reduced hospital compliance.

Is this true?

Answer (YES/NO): YES